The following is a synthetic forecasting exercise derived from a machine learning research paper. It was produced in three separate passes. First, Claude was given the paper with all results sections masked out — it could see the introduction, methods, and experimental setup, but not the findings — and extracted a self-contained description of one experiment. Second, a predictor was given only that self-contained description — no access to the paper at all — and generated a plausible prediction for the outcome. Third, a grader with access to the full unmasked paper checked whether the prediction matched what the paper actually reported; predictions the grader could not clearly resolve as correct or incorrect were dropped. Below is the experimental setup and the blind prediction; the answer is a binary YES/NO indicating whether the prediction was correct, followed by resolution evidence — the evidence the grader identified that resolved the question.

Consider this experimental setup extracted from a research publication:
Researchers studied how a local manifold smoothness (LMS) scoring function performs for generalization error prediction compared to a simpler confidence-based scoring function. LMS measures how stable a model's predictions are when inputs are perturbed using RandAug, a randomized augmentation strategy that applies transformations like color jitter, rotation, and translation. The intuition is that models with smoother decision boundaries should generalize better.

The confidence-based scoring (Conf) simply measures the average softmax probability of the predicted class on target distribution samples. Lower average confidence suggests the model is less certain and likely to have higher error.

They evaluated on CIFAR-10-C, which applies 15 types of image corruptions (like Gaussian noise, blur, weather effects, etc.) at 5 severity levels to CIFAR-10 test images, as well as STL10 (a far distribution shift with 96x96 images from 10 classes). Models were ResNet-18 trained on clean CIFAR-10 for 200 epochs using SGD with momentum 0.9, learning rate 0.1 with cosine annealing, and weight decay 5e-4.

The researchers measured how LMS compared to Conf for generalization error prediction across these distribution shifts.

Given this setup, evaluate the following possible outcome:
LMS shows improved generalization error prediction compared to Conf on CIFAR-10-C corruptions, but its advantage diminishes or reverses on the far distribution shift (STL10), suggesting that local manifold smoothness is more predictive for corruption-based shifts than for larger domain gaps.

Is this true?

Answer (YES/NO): NO